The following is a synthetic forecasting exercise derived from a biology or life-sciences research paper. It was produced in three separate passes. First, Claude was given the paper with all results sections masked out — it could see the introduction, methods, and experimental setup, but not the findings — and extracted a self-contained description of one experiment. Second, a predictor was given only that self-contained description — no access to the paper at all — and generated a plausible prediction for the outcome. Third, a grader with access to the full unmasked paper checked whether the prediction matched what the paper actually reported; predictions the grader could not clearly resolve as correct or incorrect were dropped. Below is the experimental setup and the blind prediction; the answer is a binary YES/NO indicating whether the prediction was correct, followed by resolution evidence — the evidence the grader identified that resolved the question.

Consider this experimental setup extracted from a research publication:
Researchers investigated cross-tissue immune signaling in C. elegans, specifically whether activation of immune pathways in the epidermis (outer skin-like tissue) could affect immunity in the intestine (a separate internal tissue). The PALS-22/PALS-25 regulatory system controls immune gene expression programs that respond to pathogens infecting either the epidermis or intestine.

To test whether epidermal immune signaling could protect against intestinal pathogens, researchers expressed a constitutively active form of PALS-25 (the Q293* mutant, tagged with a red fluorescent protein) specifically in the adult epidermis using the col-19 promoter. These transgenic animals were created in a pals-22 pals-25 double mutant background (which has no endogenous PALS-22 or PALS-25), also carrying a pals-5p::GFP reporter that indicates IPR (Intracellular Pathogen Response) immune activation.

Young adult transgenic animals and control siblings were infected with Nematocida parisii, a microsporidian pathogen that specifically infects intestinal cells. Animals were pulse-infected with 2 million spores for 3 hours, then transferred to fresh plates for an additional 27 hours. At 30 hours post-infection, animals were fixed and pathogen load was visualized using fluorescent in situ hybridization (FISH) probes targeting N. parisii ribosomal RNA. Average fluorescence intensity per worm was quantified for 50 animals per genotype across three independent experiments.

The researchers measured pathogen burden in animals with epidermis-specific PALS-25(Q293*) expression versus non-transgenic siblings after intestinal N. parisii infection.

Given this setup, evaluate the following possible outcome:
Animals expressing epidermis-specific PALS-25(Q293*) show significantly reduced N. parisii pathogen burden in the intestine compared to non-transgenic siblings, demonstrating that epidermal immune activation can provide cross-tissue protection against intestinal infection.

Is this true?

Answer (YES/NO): YES